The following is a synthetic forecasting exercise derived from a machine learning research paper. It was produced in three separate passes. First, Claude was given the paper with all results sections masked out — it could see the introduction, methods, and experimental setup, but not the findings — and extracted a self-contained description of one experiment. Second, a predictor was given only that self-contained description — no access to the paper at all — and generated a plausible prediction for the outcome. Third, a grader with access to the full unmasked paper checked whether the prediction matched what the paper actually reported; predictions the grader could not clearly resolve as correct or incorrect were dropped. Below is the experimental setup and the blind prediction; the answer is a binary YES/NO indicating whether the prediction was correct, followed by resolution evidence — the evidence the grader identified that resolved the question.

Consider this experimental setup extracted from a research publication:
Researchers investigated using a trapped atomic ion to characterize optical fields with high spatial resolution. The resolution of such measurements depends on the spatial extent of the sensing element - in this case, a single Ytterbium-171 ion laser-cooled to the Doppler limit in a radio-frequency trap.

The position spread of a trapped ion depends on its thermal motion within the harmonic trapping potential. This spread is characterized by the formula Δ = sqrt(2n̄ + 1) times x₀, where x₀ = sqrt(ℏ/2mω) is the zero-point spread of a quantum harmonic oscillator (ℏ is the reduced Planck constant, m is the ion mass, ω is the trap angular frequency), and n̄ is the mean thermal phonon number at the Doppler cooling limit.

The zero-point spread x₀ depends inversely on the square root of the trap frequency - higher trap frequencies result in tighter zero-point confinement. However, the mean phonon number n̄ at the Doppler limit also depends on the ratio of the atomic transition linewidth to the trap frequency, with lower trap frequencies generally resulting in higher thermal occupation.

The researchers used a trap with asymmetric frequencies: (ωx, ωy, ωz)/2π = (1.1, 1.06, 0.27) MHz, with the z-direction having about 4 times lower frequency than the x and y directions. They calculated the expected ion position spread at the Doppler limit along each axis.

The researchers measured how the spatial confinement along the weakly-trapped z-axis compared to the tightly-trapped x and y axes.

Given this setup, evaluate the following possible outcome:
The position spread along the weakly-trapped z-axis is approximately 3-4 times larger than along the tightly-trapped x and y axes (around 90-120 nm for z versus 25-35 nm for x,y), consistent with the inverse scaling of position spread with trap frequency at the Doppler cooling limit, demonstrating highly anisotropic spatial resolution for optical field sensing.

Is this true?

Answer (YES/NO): NO